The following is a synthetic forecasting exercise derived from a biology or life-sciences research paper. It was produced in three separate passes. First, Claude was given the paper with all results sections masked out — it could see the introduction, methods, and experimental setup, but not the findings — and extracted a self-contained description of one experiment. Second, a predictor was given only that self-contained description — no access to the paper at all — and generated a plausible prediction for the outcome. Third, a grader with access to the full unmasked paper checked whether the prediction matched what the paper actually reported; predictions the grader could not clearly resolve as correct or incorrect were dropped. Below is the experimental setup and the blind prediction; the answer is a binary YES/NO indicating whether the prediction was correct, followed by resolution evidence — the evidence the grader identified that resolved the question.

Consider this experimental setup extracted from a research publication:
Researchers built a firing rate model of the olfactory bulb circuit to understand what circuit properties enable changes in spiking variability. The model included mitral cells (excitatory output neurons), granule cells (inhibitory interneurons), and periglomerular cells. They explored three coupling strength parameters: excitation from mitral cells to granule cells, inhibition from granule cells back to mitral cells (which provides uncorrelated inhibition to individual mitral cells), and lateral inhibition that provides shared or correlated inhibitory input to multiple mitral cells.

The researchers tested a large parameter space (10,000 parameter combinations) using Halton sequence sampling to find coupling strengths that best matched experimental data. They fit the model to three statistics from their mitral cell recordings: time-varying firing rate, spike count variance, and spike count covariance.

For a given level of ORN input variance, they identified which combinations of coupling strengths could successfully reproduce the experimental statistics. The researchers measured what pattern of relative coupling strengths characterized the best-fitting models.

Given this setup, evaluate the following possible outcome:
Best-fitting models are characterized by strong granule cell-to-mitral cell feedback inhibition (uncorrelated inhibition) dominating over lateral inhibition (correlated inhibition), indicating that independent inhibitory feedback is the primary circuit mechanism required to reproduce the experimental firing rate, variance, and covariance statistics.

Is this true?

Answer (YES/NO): YES